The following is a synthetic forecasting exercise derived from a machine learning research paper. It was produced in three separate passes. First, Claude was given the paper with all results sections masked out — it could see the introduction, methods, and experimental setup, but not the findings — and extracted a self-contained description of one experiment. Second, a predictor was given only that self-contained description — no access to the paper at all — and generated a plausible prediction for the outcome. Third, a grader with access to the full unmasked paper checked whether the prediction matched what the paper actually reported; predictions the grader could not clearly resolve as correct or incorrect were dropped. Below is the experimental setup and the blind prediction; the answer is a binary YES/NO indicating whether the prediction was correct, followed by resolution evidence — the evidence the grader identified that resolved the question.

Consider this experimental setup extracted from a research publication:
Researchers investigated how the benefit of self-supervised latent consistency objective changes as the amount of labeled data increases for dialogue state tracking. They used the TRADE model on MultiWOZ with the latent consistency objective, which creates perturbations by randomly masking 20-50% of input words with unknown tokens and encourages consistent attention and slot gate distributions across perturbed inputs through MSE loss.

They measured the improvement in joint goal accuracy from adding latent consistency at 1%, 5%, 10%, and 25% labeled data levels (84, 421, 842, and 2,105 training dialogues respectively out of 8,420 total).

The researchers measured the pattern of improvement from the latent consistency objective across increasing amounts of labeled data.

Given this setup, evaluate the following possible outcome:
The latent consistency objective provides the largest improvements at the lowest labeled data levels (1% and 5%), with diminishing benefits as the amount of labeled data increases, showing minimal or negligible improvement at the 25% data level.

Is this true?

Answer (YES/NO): NO